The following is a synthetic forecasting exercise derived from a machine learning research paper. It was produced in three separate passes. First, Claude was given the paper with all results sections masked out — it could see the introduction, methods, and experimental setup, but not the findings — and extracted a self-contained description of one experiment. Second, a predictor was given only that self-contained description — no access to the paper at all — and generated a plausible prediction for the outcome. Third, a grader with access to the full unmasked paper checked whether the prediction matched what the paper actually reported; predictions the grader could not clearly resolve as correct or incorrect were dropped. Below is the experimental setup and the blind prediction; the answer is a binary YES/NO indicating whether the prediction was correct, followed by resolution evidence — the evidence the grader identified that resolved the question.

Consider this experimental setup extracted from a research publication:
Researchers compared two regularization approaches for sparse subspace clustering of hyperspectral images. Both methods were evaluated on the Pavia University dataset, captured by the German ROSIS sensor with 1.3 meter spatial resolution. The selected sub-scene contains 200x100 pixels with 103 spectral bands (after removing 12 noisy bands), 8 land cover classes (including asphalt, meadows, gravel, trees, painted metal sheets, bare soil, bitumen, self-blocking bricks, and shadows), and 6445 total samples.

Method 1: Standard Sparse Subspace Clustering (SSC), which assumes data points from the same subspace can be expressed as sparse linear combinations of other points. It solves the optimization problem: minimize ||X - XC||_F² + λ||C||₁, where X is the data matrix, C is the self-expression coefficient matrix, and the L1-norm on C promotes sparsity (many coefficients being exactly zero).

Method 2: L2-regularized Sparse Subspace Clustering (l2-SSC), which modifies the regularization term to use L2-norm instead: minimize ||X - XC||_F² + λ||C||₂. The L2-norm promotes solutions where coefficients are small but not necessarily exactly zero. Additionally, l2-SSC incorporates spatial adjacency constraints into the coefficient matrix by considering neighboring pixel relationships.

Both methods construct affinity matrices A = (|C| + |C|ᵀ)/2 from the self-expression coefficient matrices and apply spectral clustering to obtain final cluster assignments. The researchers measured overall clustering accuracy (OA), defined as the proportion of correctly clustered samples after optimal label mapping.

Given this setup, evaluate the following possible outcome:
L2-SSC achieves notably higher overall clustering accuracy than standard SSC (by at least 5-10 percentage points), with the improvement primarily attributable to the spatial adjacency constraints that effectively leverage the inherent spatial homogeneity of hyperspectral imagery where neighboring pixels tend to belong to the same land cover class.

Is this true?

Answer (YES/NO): NO